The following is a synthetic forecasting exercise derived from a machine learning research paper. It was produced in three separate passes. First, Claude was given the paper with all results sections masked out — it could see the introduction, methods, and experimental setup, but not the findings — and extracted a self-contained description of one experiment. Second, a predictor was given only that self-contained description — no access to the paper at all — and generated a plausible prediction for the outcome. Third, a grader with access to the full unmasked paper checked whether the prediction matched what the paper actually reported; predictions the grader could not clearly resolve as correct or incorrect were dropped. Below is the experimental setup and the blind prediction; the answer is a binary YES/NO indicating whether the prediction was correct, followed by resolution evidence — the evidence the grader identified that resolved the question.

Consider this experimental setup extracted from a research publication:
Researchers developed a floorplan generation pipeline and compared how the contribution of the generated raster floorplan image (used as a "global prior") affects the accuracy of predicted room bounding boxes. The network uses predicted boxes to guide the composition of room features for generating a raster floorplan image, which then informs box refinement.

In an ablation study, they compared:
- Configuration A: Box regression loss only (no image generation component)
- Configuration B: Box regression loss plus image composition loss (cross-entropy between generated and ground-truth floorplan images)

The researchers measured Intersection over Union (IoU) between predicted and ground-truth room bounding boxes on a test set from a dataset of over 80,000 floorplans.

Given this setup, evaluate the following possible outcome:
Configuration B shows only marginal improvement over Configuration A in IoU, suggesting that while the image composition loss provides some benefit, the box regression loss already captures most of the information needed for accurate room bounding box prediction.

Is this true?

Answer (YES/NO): NO